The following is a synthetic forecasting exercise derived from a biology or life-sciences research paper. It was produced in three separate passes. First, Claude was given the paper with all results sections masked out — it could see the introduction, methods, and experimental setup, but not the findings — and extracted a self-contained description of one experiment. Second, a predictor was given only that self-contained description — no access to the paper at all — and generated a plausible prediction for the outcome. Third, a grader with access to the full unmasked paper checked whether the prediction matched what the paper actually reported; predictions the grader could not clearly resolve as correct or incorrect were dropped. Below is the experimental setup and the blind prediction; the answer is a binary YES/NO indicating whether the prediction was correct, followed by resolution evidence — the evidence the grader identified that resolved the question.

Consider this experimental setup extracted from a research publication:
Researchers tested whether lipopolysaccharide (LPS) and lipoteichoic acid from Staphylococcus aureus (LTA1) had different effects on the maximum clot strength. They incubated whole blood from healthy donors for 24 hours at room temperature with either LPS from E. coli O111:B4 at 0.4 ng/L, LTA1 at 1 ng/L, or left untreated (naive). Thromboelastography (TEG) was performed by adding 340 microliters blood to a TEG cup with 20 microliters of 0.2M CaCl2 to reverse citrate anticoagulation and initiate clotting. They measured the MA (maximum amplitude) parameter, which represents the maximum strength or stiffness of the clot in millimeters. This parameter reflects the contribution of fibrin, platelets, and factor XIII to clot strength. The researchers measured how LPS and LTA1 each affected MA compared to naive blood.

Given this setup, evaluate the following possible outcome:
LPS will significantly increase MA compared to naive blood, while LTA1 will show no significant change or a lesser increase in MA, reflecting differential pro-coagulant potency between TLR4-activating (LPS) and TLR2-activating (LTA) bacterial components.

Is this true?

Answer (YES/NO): NO